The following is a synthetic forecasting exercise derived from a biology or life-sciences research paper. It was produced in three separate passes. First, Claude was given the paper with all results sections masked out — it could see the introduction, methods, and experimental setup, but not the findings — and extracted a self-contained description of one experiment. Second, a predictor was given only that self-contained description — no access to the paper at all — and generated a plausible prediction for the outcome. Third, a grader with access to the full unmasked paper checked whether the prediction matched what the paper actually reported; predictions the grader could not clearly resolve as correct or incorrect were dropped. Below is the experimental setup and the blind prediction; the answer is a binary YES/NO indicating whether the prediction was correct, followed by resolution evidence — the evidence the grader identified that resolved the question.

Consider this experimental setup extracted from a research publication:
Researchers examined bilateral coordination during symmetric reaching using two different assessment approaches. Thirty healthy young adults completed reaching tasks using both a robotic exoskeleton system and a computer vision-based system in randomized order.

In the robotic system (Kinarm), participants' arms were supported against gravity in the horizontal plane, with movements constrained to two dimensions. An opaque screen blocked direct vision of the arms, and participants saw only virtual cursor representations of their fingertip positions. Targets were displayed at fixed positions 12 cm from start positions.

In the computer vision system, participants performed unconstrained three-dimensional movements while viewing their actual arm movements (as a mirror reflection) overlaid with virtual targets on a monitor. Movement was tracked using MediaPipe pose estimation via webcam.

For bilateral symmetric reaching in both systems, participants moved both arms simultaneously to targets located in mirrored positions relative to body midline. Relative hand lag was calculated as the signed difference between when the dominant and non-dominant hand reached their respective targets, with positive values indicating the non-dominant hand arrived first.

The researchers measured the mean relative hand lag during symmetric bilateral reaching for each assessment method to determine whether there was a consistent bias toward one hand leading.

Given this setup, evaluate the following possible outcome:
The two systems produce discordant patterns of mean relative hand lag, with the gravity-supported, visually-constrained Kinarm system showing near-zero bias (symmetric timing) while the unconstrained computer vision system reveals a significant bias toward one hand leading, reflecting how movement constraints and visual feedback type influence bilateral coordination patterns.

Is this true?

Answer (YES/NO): NO